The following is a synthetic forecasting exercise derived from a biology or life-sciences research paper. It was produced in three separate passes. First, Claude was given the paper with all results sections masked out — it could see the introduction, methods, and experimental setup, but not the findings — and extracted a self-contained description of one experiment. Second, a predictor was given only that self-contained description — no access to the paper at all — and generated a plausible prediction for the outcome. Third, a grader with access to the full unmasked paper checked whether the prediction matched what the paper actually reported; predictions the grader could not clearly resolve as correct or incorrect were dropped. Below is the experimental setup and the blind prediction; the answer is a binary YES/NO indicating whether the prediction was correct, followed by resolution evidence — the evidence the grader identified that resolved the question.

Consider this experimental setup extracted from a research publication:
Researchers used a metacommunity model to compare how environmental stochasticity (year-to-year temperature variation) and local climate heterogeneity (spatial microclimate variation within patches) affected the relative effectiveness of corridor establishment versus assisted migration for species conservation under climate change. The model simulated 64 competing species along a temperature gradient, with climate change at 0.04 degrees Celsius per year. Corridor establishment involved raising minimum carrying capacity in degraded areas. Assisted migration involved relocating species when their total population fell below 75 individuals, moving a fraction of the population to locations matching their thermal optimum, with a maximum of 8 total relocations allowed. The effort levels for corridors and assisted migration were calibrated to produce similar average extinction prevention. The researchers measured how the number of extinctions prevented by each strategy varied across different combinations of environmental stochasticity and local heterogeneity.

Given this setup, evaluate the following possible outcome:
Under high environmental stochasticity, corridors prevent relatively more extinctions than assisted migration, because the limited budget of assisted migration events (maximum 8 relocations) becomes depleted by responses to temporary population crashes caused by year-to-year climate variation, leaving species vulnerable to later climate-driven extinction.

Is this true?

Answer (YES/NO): NO